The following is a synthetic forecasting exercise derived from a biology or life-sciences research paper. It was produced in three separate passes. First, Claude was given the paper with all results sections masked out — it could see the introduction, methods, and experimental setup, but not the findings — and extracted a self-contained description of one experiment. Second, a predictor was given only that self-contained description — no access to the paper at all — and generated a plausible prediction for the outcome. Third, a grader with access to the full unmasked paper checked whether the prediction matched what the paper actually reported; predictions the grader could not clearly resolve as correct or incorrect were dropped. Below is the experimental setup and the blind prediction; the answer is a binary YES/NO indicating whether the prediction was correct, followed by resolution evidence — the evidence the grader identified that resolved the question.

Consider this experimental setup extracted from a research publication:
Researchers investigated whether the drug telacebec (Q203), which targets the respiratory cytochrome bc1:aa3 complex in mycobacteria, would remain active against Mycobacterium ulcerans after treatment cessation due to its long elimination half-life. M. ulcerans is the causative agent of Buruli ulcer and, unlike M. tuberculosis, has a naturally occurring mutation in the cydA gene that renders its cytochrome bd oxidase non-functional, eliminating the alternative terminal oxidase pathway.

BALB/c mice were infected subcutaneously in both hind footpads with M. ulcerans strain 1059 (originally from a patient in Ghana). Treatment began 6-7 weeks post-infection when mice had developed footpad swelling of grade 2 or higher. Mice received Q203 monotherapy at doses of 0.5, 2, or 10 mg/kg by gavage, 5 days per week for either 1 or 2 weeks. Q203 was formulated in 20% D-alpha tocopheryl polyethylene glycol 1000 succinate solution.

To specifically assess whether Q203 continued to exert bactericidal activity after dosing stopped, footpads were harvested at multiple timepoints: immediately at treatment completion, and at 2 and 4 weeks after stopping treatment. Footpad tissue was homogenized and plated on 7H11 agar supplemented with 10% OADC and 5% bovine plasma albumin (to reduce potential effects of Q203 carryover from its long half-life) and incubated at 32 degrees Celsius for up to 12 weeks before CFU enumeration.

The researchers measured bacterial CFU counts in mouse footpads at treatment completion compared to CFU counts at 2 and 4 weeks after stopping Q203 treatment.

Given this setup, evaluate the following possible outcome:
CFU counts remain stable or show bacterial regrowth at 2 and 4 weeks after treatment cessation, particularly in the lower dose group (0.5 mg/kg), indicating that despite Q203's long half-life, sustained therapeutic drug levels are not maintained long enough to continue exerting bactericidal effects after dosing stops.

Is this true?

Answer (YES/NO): NO